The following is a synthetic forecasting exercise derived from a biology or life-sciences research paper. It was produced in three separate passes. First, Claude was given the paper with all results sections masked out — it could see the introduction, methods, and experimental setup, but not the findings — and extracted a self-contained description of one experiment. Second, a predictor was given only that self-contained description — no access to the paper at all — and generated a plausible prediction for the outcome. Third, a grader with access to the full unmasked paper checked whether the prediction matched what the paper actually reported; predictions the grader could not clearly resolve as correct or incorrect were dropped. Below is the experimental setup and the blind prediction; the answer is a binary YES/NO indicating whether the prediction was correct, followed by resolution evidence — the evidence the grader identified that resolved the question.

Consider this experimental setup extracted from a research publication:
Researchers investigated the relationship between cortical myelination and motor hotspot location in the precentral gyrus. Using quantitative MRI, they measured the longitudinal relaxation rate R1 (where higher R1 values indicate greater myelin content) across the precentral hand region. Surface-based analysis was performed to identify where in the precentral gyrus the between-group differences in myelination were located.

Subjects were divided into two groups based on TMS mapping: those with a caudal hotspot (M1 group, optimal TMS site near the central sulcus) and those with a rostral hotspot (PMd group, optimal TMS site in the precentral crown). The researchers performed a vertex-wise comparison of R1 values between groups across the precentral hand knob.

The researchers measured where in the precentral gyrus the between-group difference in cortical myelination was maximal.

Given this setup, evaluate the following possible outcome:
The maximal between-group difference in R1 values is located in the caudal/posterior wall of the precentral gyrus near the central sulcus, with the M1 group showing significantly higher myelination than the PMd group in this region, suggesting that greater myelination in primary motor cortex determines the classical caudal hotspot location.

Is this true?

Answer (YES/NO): NO